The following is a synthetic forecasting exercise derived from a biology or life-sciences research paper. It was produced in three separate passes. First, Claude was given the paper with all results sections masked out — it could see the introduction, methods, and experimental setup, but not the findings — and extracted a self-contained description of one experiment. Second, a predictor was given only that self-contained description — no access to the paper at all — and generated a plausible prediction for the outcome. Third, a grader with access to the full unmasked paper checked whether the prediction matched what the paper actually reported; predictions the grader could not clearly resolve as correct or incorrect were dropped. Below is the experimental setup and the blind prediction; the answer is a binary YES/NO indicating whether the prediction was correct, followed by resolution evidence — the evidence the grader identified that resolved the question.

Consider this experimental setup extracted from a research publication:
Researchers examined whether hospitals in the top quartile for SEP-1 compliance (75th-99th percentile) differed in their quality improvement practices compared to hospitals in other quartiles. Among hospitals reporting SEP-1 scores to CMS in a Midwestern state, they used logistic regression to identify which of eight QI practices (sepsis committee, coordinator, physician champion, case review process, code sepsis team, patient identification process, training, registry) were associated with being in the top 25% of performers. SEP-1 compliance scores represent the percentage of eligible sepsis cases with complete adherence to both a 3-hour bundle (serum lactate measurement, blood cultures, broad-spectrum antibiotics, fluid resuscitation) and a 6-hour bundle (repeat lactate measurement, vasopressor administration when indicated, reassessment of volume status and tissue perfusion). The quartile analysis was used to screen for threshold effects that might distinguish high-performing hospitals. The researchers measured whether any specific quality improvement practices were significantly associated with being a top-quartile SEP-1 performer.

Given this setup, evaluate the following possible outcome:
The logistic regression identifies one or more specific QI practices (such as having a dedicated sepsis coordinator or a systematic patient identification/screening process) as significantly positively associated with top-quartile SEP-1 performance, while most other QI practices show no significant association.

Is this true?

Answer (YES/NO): NO